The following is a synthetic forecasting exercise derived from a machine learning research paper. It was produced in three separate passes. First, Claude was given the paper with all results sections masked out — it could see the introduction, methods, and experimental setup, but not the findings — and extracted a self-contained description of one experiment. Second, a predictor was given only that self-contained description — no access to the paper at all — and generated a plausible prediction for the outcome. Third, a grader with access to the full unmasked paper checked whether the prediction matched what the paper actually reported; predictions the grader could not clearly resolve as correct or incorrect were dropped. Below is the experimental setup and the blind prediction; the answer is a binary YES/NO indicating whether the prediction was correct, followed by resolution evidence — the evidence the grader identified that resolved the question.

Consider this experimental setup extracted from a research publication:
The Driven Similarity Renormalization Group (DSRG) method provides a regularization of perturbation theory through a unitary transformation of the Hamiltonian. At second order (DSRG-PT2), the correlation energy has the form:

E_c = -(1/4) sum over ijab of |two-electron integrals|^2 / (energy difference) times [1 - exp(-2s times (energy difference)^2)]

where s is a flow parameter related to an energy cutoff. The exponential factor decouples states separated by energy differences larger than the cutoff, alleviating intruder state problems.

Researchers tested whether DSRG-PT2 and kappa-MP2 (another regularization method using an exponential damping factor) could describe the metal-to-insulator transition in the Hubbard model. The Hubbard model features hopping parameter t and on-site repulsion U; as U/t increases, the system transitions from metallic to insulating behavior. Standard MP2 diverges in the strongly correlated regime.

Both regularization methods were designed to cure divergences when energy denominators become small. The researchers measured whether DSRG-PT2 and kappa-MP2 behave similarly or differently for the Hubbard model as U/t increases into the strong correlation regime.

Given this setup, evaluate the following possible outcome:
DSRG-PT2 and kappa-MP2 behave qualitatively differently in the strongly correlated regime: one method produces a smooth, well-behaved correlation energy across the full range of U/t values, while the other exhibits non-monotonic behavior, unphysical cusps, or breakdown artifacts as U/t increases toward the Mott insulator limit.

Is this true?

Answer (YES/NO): NO